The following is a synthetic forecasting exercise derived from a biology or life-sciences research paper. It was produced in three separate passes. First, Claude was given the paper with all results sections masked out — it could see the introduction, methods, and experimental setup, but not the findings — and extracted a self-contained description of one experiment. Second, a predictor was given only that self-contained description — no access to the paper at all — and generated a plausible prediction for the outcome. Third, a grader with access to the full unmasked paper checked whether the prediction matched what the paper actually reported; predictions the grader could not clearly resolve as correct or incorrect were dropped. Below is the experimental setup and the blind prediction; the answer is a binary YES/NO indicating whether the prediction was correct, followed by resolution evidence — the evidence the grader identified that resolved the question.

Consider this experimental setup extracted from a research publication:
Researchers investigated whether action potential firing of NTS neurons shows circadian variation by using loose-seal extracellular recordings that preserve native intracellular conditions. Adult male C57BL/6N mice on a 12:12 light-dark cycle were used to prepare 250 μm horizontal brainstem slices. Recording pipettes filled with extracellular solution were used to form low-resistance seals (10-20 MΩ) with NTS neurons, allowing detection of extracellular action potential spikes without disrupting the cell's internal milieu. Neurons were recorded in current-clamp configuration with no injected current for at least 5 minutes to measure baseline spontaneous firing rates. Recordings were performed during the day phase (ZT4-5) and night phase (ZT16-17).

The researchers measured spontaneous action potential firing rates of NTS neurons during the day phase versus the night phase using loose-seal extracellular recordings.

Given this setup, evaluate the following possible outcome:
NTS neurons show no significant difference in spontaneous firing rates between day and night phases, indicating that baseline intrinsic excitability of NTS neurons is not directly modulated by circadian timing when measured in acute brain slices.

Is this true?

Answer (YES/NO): NO